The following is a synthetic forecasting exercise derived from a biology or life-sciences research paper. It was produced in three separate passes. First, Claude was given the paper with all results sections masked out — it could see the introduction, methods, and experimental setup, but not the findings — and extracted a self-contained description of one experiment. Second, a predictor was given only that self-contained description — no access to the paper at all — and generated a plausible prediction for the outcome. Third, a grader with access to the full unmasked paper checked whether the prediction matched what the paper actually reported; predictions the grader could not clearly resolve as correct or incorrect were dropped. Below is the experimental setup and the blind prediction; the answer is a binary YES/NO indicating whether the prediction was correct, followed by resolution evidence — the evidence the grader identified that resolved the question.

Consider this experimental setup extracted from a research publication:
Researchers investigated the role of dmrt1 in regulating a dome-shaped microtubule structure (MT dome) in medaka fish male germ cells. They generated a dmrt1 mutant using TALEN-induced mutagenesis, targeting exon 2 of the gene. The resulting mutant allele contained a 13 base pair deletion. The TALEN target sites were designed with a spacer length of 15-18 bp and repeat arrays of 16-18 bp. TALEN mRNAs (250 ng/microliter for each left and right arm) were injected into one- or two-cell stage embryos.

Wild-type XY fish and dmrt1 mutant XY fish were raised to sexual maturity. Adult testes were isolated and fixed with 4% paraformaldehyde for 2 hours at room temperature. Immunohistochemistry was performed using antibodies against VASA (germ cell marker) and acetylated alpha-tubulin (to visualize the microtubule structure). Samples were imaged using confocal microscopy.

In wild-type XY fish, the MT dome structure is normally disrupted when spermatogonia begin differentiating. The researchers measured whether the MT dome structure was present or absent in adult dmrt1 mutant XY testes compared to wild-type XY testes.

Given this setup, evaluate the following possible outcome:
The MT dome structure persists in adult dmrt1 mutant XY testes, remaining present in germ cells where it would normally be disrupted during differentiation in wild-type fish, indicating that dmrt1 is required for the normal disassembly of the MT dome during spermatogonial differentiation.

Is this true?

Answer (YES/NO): YES